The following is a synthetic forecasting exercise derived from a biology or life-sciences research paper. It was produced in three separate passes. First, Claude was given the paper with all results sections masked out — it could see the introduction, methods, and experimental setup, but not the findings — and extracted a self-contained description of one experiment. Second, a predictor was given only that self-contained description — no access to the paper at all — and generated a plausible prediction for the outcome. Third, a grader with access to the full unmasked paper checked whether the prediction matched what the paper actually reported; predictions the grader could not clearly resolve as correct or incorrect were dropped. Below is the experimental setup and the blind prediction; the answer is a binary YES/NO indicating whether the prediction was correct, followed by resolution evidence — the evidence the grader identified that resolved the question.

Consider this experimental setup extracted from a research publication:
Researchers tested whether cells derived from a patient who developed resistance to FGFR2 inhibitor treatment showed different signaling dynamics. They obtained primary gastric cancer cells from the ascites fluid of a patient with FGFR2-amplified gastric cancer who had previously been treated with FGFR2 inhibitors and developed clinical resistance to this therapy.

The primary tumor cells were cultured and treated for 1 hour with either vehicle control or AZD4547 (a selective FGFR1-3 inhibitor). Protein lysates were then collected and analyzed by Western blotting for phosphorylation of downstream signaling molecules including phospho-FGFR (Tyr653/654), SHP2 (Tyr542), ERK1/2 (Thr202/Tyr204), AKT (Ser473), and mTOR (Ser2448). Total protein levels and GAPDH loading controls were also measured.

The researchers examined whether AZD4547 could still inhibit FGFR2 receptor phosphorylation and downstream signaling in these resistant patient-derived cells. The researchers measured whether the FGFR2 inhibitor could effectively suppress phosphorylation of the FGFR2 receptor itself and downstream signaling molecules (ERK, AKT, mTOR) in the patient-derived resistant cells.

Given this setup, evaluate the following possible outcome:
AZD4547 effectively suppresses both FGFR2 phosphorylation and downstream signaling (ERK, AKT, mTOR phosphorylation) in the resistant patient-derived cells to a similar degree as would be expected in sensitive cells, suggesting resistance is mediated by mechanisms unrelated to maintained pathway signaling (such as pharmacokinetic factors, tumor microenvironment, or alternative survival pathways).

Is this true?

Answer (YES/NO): NO